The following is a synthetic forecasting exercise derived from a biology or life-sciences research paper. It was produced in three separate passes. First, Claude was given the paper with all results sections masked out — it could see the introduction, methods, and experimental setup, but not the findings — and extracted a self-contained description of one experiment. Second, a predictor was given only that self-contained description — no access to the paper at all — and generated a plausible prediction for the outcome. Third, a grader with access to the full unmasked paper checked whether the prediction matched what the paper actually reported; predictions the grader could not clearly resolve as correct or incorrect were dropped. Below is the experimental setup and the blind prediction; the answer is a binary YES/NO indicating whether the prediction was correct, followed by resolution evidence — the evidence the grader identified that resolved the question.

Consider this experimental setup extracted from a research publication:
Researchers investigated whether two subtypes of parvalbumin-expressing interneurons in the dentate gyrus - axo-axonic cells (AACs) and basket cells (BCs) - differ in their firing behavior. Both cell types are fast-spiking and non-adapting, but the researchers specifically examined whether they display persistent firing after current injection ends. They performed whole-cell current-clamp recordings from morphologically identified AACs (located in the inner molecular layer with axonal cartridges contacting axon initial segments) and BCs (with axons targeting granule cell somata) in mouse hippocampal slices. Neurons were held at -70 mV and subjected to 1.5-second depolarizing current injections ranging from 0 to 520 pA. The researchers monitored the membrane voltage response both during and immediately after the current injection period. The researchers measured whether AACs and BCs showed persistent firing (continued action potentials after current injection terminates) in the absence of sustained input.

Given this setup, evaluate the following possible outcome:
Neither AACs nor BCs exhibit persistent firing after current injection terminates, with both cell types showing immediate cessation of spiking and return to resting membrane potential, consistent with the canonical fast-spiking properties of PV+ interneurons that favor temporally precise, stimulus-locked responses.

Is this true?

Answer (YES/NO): NO